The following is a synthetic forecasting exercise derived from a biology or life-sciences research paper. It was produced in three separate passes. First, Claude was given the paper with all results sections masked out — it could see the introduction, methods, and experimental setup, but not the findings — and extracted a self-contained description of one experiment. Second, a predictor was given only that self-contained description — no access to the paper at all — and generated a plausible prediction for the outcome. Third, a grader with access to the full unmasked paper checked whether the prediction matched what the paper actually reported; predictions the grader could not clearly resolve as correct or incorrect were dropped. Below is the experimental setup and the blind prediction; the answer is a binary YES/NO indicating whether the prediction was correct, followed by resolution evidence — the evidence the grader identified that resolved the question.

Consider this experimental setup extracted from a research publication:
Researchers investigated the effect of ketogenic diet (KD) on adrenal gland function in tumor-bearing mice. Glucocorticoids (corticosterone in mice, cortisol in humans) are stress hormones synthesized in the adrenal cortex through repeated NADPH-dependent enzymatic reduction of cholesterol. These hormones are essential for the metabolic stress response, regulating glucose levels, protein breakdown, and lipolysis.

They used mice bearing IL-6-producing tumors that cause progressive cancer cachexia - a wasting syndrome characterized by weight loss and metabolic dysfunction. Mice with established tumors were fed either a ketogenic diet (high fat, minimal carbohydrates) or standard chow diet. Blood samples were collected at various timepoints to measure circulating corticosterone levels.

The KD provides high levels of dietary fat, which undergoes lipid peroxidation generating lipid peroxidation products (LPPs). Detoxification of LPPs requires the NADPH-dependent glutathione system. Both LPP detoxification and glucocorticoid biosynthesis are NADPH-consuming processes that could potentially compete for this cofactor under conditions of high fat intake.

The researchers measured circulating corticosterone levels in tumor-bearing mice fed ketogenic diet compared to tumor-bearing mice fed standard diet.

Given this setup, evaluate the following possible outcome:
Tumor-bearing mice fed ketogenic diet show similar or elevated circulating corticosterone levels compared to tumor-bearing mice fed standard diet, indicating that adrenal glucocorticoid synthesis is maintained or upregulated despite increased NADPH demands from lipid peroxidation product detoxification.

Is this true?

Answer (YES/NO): NO